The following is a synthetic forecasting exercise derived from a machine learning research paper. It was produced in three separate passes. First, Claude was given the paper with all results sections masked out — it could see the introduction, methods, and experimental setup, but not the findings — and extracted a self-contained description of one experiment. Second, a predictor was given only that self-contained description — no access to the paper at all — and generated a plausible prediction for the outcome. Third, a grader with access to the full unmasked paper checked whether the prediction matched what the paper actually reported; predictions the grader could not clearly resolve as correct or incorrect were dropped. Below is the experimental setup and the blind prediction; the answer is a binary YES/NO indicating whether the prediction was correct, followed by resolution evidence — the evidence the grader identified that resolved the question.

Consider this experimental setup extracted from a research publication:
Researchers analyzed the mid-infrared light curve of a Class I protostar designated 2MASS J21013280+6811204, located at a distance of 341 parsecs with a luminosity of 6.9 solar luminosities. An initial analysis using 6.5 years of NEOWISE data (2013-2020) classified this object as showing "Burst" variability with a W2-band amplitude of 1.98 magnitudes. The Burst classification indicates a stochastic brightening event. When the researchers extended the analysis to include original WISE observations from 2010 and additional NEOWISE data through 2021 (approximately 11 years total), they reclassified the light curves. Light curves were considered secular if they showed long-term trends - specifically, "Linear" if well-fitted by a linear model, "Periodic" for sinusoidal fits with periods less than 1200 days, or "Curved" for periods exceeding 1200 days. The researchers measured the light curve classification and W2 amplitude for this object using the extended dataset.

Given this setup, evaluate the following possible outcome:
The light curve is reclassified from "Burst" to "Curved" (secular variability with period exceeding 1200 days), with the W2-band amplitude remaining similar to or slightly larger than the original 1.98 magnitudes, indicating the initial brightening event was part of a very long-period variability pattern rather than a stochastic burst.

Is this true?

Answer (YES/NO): NO